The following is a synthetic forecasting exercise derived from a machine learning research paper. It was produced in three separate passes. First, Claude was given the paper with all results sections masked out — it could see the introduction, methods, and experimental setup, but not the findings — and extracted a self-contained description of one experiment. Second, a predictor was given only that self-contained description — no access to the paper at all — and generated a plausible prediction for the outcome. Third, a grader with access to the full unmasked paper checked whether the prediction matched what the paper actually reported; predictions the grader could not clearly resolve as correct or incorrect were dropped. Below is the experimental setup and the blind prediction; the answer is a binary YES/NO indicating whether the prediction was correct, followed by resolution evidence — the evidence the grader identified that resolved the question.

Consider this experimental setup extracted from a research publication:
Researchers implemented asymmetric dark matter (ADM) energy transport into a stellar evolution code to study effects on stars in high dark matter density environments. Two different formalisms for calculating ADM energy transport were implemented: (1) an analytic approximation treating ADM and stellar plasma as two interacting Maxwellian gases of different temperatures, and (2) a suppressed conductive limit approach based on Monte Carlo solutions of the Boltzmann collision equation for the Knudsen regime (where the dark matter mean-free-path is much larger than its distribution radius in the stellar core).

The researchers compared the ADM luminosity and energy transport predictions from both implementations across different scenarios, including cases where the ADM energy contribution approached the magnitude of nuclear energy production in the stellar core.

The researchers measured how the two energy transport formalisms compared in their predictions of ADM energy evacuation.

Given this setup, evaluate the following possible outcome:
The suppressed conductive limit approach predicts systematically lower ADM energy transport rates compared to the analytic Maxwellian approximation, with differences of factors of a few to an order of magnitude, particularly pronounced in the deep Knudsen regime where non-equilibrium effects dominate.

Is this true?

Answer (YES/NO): NO